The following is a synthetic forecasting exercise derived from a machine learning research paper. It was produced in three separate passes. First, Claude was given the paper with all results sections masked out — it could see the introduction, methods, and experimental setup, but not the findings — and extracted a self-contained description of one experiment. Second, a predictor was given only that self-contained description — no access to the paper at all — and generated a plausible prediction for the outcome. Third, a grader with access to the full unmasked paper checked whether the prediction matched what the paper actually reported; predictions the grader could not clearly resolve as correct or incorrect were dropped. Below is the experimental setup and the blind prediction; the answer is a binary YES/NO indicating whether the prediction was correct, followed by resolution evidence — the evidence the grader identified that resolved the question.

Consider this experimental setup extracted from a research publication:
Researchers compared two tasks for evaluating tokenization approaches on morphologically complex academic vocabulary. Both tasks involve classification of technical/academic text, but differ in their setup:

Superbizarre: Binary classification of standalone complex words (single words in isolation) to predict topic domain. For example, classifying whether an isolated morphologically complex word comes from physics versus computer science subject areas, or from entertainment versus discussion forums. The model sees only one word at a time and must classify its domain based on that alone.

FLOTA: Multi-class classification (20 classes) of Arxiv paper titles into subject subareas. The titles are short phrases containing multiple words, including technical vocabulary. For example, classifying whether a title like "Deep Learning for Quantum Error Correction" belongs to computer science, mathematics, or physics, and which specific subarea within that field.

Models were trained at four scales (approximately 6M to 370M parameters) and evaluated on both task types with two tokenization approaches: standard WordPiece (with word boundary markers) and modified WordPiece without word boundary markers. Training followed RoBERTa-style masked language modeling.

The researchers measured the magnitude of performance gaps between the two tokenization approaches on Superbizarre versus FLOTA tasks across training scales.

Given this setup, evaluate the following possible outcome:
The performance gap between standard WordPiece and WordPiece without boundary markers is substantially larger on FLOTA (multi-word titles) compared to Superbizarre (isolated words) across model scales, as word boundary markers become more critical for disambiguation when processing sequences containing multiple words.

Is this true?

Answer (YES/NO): NO